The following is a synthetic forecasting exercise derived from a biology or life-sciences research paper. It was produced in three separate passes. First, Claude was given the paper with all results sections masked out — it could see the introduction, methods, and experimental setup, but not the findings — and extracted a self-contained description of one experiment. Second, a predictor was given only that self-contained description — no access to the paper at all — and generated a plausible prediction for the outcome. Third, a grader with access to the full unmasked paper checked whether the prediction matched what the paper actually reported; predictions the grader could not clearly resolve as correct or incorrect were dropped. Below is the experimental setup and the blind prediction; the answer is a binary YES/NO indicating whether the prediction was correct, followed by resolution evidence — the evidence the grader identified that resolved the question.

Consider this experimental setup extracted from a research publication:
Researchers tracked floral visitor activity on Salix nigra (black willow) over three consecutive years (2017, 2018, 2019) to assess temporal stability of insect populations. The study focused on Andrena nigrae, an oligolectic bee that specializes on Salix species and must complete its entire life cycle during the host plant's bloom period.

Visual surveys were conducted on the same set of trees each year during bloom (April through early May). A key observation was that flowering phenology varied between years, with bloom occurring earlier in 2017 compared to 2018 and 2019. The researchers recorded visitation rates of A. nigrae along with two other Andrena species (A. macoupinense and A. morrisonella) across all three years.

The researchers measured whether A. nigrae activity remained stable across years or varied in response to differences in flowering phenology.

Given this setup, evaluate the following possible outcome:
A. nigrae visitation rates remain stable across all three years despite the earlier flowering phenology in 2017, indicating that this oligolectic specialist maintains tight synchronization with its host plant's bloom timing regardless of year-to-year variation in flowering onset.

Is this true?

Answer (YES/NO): NO